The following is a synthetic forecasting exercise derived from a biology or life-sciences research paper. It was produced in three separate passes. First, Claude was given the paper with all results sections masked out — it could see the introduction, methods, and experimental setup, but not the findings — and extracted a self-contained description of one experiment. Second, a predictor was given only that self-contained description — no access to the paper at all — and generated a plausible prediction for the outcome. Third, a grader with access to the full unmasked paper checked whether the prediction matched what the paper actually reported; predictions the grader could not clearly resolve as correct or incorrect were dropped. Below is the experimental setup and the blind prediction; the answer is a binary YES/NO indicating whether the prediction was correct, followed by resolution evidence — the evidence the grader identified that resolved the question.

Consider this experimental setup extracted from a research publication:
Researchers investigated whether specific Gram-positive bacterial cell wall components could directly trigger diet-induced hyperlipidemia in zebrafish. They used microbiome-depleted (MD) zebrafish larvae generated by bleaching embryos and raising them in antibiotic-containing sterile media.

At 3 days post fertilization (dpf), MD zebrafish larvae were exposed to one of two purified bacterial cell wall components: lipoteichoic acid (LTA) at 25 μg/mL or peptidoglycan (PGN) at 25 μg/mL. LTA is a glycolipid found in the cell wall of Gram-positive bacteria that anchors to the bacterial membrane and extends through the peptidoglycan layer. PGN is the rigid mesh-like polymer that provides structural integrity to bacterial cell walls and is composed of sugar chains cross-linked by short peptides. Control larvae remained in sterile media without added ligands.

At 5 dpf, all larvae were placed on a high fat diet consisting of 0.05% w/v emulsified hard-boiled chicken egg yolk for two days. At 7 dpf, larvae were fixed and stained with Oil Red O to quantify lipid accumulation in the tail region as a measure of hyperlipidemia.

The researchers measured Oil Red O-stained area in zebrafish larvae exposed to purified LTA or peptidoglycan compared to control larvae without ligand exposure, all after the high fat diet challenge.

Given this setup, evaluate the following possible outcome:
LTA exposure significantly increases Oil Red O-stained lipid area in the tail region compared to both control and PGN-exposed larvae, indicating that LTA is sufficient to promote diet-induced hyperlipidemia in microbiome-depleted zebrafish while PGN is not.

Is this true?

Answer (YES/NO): NO